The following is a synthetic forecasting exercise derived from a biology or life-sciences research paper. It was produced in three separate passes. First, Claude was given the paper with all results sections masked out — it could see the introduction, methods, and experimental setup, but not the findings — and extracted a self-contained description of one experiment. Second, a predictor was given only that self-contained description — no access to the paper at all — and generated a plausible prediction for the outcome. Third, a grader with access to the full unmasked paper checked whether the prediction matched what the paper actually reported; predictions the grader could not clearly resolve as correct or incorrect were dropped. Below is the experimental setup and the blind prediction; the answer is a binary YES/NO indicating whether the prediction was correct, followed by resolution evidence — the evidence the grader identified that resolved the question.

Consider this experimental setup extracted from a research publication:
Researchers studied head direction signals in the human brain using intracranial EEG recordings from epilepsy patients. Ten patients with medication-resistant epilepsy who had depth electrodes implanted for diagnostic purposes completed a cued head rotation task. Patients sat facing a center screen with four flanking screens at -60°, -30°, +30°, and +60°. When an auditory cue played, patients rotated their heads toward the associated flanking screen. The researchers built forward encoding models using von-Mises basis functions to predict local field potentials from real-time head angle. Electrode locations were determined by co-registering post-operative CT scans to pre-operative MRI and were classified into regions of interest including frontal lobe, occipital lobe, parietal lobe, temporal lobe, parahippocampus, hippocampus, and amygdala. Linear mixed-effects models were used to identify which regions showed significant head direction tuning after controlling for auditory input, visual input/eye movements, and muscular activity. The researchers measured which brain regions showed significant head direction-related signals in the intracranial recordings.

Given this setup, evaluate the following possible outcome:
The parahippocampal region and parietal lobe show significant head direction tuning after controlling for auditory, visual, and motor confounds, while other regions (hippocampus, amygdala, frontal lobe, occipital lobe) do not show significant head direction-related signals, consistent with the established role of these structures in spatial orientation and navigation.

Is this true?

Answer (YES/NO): NO